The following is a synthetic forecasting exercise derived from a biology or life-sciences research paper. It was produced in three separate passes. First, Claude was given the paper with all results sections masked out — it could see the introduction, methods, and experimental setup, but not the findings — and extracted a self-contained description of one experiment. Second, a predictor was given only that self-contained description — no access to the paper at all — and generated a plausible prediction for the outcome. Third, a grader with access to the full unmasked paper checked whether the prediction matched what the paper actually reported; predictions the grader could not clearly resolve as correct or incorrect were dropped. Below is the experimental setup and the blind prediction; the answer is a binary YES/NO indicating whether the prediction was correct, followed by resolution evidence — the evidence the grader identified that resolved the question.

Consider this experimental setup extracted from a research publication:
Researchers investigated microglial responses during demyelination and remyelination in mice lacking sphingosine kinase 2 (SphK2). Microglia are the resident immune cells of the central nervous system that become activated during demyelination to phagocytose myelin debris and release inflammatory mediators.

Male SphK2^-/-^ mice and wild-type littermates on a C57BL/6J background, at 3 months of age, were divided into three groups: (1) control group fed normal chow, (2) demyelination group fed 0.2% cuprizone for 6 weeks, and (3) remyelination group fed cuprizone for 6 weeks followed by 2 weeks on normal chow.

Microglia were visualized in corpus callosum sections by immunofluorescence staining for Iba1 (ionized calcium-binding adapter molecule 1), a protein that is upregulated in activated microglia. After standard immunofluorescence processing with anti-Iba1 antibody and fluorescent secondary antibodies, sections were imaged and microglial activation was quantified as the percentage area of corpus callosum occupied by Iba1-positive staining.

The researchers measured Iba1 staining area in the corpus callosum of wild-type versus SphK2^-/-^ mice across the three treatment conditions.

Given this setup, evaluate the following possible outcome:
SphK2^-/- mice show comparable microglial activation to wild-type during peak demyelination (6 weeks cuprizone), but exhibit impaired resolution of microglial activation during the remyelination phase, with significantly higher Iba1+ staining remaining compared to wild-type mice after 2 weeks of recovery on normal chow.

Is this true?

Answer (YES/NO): NO